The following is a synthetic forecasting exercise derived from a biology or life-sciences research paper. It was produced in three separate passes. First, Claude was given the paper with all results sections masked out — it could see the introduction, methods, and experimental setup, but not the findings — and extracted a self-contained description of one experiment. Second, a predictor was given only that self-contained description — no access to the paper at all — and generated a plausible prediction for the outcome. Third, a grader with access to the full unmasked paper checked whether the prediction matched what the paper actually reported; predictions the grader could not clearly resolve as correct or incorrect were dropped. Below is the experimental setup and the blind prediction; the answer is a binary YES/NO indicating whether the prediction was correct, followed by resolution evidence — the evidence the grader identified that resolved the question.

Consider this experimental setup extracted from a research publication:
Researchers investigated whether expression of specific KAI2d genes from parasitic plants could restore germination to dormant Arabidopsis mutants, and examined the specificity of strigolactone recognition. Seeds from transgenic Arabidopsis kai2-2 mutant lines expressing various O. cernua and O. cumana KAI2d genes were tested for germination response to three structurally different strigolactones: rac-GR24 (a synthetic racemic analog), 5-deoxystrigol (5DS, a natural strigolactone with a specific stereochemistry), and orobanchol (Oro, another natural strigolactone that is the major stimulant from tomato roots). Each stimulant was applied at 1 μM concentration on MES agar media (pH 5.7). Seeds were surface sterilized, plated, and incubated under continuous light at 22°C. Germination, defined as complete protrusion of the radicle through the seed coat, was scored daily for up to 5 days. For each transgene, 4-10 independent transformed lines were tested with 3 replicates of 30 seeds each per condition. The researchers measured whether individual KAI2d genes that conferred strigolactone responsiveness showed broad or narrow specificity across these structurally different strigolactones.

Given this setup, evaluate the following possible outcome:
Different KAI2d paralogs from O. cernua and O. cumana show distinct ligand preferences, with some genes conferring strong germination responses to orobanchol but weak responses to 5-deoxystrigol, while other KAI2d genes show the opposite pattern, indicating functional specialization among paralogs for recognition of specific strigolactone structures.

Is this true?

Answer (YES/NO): NO